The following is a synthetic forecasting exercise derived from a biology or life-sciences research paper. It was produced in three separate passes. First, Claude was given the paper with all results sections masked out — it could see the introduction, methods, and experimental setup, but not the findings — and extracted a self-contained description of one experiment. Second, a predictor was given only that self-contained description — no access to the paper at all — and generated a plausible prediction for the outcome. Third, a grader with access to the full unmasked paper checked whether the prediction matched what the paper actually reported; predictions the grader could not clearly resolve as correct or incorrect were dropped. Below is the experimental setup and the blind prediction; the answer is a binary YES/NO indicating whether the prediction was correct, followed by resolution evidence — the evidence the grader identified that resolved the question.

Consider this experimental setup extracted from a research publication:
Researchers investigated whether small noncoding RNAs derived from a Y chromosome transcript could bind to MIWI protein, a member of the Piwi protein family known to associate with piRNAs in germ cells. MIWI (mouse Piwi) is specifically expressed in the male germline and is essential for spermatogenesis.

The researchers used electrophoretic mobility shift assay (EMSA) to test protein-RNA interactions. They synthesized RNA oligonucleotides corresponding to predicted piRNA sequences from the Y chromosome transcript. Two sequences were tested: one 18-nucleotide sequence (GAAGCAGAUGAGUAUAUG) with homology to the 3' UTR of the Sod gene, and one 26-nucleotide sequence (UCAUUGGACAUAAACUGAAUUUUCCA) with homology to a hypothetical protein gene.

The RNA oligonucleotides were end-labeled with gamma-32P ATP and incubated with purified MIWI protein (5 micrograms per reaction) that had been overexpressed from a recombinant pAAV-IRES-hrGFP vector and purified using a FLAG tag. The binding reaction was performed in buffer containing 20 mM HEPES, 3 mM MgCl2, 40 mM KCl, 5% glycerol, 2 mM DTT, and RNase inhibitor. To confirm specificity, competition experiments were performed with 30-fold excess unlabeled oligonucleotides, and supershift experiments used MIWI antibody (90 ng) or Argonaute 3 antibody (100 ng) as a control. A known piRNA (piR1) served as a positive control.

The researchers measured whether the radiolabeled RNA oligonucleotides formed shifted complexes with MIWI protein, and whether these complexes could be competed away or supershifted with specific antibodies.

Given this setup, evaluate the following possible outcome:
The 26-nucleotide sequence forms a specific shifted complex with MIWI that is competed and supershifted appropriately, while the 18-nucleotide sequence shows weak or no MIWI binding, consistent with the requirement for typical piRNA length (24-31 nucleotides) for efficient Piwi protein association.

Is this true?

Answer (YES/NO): NO